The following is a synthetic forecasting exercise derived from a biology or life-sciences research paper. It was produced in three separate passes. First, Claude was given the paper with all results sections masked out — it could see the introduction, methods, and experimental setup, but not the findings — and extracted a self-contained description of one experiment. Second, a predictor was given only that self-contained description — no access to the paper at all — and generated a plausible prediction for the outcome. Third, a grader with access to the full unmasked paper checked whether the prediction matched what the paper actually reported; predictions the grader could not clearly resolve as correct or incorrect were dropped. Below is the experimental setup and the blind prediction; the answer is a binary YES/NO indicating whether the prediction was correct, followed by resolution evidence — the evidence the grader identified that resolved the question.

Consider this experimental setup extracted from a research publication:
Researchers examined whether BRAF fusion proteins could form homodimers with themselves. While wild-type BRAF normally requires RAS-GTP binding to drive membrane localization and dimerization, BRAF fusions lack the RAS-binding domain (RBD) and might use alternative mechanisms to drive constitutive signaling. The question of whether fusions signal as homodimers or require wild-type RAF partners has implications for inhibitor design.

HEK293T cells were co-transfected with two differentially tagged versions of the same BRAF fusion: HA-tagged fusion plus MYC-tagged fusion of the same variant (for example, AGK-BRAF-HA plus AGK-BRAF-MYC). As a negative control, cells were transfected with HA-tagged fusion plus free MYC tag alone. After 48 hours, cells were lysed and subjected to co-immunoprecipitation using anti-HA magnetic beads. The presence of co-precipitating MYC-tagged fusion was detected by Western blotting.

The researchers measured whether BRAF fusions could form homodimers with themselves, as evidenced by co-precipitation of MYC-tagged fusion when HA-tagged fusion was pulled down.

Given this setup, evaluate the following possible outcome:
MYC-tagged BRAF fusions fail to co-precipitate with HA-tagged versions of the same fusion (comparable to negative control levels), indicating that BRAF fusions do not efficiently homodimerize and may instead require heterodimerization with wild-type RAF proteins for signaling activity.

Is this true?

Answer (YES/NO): NO